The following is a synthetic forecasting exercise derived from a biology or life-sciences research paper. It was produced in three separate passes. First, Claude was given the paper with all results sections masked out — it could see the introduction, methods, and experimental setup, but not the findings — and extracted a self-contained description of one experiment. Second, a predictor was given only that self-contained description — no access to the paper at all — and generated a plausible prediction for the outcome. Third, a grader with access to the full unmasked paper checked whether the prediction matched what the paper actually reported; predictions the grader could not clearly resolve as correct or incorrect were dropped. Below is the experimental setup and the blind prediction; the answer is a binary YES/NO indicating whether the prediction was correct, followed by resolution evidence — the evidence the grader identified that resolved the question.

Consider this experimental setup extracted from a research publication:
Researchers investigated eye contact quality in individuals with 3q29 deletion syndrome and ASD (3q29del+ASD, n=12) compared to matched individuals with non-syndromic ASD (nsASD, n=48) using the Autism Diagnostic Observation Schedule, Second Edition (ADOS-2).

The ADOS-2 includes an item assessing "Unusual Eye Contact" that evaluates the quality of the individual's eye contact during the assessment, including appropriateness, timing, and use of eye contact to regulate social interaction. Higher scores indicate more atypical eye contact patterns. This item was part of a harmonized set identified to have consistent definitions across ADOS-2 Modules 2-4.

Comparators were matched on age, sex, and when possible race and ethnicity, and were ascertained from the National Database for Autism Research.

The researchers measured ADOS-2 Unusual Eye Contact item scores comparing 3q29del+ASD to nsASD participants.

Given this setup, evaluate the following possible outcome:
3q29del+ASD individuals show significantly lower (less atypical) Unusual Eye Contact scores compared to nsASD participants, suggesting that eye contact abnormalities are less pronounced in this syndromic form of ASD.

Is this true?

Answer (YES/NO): NO